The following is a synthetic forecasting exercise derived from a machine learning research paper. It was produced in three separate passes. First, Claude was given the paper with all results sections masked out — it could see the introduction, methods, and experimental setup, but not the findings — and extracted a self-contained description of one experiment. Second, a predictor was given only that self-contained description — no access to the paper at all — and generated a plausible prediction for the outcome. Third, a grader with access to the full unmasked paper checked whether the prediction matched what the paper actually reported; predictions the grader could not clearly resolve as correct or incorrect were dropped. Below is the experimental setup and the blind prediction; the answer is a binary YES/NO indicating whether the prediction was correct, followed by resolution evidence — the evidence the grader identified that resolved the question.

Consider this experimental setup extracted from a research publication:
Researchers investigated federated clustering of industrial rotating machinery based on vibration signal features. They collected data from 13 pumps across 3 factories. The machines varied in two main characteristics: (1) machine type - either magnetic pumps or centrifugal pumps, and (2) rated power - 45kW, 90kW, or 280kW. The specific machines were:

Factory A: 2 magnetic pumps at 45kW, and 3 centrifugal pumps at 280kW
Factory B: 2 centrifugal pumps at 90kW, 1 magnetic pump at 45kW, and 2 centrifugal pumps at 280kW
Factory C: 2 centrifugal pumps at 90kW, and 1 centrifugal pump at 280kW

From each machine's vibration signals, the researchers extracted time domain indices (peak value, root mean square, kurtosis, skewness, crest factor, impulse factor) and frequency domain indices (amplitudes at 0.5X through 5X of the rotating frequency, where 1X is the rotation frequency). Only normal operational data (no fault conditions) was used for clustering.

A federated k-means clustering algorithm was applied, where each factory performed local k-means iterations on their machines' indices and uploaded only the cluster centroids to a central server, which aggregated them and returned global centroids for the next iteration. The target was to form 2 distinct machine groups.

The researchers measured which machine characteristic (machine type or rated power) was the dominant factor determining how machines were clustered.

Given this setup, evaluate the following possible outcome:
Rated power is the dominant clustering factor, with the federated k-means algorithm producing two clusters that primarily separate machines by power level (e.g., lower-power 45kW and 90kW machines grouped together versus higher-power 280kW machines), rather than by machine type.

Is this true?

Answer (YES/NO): YES